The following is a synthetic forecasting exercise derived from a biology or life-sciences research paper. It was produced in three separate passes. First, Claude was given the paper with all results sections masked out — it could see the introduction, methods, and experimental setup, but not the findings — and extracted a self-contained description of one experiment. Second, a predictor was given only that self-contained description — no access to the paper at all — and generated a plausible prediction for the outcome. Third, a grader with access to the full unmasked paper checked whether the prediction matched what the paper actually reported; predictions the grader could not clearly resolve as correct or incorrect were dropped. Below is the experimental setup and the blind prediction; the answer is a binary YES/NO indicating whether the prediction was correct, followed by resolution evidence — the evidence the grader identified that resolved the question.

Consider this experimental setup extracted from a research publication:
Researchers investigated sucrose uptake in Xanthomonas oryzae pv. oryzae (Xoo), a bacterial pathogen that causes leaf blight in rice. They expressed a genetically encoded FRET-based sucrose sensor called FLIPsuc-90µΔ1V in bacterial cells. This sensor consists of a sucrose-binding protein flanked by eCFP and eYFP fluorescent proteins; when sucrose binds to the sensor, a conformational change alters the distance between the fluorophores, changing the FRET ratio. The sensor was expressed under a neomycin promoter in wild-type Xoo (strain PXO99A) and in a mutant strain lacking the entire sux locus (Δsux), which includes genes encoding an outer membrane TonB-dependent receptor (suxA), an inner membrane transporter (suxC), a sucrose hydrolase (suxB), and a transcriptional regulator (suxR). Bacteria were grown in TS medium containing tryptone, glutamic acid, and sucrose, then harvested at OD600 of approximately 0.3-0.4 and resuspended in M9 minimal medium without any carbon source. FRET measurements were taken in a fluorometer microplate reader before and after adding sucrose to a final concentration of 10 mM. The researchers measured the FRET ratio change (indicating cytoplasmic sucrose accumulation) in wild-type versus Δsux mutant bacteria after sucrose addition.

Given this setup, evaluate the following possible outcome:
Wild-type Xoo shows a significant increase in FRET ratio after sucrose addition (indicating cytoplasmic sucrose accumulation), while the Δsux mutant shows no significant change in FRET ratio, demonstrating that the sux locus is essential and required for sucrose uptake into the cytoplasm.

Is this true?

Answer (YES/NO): NO